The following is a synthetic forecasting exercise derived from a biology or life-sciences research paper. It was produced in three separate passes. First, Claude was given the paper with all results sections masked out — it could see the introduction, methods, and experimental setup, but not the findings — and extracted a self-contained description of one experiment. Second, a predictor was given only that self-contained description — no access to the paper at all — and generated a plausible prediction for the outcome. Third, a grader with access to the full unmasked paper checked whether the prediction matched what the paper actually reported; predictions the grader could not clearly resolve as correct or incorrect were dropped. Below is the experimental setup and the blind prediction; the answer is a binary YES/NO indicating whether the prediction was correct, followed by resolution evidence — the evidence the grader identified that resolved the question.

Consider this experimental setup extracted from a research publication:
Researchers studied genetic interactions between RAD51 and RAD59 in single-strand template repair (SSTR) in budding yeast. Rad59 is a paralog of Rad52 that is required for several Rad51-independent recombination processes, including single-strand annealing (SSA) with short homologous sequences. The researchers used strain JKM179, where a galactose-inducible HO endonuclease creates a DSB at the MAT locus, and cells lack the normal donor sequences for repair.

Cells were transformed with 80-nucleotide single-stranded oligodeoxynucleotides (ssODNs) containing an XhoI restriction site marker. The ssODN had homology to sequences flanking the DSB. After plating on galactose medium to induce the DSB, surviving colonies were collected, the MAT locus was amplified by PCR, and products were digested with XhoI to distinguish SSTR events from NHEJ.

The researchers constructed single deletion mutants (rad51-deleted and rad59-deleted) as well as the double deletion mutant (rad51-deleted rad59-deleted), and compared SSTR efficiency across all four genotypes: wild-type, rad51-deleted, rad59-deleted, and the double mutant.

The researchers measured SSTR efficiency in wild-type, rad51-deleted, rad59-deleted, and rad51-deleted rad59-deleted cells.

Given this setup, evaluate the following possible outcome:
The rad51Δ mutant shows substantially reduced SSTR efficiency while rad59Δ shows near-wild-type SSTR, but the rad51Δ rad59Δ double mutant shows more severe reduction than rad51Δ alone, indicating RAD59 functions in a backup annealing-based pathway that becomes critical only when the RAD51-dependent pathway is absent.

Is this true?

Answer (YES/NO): NO